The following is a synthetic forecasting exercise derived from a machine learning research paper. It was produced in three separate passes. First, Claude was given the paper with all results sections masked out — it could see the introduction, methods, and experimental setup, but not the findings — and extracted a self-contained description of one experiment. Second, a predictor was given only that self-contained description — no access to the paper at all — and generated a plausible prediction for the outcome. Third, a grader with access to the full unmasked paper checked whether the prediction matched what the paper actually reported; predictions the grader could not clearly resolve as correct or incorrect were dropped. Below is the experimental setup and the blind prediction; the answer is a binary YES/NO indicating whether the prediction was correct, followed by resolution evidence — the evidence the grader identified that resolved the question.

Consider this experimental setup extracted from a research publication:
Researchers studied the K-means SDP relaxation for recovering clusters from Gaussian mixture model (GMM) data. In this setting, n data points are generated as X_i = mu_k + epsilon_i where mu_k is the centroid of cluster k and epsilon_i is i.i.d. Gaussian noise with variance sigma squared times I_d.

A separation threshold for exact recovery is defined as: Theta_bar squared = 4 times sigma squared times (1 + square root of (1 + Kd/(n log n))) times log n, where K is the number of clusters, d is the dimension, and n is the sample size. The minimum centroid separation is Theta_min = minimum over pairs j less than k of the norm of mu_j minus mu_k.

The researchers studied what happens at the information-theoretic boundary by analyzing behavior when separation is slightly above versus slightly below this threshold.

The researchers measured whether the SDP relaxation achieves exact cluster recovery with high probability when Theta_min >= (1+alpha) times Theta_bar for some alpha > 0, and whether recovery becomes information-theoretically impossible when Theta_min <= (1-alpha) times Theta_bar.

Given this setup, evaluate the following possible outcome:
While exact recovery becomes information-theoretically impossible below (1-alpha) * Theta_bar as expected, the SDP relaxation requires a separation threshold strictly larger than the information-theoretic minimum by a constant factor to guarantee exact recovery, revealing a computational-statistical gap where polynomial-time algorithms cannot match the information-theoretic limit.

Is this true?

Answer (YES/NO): NO